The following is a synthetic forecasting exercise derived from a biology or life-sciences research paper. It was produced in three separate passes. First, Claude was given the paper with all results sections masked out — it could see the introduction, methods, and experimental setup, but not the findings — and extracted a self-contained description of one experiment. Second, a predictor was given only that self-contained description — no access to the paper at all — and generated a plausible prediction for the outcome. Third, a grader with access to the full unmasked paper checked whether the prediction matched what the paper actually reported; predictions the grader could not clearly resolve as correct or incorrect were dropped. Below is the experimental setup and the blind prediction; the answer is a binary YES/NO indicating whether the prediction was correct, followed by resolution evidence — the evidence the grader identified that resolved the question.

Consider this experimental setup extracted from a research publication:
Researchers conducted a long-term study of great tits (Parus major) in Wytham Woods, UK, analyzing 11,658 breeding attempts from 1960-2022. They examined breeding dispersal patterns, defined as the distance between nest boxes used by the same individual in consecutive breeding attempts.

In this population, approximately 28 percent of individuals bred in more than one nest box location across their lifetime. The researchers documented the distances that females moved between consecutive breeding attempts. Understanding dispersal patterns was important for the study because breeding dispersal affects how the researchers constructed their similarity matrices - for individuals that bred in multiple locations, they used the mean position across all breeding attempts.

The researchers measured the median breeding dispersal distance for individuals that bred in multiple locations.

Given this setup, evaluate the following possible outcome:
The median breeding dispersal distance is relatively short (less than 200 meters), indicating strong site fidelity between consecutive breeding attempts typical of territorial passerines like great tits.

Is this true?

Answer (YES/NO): YES